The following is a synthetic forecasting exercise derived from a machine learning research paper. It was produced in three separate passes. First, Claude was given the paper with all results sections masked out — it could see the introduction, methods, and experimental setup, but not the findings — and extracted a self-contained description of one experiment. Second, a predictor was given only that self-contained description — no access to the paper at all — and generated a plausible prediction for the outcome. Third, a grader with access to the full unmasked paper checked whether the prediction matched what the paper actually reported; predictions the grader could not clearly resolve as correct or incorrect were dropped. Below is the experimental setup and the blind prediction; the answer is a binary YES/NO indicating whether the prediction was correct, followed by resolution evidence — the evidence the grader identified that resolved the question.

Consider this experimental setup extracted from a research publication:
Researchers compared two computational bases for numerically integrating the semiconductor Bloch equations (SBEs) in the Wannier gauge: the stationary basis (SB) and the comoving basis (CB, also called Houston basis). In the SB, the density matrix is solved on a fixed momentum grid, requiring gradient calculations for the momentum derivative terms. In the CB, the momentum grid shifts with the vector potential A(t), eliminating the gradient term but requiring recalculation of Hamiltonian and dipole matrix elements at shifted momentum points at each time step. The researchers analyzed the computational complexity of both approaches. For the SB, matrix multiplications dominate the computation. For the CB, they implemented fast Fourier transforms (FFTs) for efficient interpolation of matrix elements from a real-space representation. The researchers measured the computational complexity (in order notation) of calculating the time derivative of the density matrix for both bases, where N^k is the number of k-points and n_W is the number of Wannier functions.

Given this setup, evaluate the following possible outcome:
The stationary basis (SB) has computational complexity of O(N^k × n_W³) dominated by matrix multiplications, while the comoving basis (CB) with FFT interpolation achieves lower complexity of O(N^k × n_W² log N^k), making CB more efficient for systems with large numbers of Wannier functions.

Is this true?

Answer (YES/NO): NO